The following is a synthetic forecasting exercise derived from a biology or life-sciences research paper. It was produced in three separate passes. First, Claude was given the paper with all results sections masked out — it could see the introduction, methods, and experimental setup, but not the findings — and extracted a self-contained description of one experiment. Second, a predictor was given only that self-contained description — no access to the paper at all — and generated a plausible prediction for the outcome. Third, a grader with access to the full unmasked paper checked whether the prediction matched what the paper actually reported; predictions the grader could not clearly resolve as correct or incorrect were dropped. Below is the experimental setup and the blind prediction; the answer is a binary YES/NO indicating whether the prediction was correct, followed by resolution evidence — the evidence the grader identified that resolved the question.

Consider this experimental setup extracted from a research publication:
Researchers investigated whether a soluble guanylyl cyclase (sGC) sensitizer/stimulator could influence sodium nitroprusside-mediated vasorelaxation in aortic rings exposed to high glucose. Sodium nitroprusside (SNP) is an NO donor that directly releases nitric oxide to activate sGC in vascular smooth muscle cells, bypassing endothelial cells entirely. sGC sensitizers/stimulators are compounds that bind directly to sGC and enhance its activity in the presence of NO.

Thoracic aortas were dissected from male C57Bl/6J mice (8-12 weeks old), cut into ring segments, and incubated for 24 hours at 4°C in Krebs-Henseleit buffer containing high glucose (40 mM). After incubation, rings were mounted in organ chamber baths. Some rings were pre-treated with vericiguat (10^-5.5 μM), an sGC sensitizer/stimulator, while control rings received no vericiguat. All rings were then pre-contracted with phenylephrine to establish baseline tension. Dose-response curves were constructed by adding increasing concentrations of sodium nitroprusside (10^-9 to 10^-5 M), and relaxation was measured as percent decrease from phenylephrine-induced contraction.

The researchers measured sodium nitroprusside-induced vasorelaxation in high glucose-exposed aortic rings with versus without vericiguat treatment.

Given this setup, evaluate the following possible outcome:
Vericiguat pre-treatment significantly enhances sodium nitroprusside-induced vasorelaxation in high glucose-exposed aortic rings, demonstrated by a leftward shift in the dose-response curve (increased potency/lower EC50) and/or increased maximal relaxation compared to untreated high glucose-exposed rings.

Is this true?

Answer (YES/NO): NO